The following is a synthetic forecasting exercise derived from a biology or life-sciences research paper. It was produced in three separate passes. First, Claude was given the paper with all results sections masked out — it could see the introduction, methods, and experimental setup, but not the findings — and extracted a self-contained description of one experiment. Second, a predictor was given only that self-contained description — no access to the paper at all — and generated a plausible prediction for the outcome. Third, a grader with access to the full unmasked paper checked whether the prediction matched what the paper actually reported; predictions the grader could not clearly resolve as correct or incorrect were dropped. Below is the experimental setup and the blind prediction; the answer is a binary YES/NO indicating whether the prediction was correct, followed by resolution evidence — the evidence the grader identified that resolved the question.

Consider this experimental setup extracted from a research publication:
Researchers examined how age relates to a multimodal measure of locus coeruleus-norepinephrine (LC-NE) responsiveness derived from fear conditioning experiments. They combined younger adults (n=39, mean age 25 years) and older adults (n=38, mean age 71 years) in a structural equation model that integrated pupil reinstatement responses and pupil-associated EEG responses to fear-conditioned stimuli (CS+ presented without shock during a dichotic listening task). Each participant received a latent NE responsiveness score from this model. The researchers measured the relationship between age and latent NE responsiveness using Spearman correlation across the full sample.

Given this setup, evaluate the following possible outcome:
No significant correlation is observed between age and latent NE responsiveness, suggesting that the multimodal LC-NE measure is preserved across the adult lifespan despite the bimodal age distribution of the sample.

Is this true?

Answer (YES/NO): NO